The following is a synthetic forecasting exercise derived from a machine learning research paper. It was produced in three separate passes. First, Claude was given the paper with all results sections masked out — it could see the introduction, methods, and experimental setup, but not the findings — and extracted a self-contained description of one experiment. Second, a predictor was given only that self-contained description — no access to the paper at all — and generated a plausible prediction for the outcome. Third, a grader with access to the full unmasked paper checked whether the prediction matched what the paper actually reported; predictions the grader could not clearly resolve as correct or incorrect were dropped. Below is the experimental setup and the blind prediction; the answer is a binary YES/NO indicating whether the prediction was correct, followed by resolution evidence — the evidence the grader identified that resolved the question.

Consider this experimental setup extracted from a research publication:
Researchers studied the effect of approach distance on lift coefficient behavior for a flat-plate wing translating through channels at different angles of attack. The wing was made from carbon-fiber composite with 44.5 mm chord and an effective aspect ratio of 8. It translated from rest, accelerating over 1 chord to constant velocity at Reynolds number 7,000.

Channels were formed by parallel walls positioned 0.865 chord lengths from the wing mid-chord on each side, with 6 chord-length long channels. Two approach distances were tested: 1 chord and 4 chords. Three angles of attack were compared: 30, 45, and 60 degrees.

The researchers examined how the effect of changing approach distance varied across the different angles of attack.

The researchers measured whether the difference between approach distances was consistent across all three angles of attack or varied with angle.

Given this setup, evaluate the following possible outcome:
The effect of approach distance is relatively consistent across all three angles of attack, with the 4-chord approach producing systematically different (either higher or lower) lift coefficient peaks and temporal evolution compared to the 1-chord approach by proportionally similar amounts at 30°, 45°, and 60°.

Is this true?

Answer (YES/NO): NO